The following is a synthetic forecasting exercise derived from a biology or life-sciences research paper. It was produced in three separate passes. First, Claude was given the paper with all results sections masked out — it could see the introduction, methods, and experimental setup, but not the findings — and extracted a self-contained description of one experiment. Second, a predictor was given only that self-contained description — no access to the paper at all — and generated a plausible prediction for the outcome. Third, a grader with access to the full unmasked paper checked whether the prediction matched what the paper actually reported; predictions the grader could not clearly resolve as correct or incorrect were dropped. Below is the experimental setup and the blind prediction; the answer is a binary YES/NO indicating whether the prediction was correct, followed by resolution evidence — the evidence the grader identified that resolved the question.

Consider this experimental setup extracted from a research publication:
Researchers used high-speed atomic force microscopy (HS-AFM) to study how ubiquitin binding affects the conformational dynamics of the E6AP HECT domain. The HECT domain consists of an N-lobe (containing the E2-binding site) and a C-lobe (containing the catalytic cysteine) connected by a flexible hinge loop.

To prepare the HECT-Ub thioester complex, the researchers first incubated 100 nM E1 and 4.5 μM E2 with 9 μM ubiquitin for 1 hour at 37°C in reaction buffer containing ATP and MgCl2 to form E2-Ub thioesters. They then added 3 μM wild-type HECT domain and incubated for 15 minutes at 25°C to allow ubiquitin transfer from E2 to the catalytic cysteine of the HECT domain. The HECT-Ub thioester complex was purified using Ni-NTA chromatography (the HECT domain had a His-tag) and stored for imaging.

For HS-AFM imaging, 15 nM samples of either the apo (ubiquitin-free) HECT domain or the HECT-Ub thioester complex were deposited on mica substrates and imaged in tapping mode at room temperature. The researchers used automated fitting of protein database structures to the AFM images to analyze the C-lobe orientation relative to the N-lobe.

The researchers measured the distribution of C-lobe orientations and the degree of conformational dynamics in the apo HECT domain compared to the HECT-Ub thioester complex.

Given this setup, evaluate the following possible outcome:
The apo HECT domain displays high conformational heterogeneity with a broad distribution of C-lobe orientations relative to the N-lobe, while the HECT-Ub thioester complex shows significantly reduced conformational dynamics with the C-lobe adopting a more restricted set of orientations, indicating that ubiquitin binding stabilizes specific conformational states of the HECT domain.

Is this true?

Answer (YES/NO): NO